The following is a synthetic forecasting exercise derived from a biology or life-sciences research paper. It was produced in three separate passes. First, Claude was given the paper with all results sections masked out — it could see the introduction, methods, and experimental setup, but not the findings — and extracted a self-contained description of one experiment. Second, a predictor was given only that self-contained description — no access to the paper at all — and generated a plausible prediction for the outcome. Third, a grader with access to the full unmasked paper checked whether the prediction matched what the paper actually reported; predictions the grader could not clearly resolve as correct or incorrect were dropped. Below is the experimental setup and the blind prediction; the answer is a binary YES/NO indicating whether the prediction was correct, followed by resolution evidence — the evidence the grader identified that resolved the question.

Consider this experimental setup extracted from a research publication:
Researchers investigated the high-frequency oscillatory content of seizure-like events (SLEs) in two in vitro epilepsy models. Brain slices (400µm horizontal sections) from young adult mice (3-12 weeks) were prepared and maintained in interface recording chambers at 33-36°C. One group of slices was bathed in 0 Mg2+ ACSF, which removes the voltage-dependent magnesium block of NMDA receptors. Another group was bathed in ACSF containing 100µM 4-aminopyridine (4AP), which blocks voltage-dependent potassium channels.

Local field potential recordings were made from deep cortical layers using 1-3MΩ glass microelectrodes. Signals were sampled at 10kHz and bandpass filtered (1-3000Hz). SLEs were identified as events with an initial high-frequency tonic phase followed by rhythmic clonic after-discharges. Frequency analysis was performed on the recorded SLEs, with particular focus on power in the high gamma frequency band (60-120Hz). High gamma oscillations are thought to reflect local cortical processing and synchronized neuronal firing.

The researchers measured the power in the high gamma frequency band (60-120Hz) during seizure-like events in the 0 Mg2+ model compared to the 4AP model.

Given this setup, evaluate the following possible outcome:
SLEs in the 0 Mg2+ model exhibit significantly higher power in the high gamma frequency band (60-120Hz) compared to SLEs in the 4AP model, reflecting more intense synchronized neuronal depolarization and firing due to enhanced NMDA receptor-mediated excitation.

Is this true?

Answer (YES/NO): YES